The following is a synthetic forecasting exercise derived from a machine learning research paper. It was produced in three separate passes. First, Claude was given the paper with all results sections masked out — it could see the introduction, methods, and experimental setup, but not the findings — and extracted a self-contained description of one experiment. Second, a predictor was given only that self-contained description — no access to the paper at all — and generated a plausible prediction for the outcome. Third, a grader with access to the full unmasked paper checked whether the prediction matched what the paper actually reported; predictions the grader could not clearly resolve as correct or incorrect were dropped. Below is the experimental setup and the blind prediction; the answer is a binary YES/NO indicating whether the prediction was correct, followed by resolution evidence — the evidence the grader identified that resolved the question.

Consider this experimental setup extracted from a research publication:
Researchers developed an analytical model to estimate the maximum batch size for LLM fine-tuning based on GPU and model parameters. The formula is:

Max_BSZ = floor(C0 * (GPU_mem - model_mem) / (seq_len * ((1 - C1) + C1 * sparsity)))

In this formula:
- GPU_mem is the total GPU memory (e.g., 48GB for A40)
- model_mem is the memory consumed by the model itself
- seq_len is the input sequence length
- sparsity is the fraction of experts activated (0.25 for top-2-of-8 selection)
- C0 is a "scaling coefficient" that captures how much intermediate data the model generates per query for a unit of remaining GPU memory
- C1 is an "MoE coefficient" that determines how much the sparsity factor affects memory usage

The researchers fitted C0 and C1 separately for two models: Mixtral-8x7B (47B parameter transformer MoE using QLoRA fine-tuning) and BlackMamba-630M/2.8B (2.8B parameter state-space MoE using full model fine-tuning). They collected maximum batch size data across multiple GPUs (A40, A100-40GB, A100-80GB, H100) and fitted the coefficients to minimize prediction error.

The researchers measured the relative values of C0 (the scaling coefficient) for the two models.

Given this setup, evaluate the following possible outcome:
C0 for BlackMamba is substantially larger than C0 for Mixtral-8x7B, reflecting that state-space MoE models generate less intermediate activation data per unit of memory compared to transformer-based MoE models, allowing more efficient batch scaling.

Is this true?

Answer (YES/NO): NO